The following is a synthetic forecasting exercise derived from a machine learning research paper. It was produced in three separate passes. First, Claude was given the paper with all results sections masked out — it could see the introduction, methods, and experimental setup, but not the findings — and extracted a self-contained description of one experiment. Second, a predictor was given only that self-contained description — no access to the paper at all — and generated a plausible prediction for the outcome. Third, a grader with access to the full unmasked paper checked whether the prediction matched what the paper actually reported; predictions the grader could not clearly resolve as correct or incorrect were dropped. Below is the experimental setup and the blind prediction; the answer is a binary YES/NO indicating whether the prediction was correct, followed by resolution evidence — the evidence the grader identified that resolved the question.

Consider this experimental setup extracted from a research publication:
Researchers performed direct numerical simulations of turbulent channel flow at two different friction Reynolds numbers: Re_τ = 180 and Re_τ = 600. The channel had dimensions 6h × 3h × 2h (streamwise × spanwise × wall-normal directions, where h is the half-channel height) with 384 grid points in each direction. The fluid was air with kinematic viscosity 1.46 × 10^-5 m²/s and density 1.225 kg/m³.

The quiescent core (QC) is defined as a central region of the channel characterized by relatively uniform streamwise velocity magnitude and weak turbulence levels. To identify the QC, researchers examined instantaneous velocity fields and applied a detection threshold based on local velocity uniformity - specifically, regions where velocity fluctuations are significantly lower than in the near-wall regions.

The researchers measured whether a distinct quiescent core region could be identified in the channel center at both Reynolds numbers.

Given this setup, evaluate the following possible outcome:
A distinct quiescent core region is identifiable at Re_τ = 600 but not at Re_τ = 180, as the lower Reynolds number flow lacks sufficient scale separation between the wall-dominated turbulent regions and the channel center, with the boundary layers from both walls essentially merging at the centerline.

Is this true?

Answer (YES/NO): NO